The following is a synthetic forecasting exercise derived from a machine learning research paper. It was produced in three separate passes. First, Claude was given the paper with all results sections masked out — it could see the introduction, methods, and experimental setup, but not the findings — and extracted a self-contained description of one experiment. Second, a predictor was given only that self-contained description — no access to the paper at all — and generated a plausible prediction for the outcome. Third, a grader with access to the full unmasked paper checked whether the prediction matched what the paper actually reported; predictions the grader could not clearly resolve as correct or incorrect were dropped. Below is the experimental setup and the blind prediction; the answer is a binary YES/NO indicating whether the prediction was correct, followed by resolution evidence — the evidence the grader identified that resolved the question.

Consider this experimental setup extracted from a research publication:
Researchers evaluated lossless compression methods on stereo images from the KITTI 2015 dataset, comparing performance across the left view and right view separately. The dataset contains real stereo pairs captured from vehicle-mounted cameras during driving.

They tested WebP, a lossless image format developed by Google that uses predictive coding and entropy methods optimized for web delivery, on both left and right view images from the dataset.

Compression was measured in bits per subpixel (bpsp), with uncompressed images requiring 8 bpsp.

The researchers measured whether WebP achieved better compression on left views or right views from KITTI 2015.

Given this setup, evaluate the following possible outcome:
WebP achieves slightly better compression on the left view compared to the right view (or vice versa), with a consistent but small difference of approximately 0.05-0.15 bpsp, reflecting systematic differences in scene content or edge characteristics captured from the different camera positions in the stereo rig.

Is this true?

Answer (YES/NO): NO